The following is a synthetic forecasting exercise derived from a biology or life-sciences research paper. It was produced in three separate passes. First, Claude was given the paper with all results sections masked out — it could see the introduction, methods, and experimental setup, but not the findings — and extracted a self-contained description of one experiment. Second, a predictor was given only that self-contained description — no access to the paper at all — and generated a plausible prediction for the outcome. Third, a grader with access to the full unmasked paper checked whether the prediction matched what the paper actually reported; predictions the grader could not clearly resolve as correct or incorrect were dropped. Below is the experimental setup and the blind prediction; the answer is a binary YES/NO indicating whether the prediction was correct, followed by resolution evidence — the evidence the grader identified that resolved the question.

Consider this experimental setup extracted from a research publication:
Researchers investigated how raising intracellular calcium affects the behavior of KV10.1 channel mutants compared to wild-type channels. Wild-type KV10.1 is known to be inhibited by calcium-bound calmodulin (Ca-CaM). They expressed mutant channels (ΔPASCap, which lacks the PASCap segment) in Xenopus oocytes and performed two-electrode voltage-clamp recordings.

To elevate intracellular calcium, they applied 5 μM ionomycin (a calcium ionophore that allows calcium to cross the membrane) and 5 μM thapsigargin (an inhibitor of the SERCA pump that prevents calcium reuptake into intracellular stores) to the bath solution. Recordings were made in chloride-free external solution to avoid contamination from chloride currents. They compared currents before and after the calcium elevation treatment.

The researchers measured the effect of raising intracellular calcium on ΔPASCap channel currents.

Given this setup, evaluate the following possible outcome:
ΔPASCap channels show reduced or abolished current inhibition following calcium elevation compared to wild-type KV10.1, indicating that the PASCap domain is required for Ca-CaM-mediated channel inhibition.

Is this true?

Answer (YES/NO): NO